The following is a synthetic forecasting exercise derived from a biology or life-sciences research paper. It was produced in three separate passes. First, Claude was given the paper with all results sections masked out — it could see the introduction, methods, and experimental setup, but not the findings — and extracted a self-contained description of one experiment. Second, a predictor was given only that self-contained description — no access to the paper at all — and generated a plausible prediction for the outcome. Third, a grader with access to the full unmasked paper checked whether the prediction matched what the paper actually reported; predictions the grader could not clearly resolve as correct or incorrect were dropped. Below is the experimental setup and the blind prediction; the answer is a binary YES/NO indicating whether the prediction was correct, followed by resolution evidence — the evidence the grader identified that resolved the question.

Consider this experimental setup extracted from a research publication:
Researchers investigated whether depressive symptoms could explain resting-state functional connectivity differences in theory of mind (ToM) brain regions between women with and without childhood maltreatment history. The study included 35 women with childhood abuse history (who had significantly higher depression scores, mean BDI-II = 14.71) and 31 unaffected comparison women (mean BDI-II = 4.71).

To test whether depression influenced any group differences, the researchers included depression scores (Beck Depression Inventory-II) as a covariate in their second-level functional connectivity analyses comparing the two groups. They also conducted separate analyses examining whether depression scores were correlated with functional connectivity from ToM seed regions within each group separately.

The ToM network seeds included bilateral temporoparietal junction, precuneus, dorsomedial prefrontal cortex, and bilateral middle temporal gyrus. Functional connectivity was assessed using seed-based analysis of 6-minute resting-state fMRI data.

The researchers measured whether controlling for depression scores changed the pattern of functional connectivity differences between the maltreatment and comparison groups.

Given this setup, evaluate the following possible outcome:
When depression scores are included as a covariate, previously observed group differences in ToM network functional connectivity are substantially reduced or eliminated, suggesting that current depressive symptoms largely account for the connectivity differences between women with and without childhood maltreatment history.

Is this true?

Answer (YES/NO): NO